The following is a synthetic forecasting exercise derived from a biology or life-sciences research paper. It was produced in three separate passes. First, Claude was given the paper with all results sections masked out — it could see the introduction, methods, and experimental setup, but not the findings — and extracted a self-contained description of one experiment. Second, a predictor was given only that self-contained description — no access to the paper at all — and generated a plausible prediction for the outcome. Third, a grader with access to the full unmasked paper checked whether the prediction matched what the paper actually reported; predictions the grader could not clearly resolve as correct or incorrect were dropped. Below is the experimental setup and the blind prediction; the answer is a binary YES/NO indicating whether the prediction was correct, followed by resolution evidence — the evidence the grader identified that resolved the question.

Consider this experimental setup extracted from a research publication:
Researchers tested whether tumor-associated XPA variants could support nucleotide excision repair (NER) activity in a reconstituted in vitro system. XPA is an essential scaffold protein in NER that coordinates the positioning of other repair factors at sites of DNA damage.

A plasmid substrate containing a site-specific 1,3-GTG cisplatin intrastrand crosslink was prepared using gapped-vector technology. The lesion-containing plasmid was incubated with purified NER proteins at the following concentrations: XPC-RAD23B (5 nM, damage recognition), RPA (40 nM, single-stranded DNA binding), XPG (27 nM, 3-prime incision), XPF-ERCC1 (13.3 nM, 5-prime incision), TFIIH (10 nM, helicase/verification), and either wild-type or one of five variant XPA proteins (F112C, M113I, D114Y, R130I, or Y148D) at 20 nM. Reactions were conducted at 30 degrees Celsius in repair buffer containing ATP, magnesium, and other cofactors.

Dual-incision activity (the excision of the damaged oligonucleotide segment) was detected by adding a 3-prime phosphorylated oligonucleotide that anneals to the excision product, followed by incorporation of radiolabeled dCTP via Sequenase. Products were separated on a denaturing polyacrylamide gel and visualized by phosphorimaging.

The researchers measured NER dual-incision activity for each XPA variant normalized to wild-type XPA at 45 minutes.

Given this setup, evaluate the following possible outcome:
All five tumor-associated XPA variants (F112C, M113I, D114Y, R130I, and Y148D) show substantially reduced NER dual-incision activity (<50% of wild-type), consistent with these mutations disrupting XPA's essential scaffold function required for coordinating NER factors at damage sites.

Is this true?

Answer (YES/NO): NO